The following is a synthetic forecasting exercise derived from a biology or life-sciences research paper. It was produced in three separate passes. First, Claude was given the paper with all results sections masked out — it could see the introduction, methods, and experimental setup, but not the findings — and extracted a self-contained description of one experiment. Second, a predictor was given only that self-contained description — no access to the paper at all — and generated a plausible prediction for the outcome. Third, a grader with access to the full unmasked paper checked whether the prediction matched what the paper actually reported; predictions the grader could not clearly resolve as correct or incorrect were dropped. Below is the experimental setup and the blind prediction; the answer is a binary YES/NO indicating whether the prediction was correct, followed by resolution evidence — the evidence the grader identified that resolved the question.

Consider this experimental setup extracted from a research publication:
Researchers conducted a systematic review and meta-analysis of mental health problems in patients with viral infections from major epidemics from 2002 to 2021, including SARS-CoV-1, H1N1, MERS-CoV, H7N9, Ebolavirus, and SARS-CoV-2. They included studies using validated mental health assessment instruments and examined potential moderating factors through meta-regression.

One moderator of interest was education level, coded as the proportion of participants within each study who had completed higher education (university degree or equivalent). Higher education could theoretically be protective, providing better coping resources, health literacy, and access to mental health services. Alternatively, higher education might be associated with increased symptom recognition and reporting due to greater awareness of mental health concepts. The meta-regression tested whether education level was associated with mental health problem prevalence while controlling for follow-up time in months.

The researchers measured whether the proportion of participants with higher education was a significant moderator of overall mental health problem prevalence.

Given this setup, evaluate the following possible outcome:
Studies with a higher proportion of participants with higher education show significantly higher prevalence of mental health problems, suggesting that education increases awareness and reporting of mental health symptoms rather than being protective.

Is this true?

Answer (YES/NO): NO